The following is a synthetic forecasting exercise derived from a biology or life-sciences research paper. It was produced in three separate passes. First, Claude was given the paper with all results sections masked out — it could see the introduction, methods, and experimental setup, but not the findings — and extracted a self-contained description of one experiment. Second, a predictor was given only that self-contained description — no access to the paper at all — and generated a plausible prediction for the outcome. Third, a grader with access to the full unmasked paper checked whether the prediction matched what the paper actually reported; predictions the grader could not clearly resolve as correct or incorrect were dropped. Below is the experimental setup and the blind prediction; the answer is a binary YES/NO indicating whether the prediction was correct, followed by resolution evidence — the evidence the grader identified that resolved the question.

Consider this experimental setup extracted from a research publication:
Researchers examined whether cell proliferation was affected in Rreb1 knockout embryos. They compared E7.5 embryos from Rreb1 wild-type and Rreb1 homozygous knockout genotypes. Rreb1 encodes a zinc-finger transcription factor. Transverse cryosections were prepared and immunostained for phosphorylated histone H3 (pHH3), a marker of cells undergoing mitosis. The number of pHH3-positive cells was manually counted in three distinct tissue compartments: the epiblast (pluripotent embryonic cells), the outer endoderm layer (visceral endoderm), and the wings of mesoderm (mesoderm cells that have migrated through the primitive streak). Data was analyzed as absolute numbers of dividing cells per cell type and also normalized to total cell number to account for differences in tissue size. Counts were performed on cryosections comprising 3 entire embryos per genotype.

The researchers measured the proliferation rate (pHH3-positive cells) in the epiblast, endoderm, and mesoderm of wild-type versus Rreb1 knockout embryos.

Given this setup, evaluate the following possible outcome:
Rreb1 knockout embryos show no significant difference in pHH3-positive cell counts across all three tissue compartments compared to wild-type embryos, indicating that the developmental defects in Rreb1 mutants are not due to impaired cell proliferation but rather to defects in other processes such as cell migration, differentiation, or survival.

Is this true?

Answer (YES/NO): YES